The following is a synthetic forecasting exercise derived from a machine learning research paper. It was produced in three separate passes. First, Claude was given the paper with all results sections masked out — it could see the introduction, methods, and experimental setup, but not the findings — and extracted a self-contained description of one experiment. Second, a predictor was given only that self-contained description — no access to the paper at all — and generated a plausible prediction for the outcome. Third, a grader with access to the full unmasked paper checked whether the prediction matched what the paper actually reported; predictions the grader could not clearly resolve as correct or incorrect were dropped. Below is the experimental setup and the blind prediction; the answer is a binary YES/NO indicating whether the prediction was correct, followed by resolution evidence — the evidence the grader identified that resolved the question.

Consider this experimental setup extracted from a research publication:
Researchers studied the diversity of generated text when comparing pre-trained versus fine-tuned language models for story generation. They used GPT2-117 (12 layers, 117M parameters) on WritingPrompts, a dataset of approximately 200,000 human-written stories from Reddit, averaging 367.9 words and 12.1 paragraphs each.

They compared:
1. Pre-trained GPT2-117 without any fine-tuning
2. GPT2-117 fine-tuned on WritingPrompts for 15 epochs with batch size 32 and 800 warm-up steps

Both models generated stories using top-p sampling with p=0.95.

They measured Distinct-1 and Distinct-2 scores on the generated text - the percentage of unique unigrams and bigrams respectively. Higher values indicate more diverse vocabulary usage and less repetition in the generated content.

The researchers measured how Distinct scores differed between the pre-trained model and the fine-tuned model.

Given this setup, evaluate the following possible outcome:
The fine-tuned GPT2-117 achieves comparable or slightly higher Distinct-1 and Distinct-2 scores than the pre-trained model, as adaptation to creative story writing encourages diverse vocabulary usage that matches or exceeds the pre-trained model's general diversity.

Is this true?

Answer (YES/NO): NO